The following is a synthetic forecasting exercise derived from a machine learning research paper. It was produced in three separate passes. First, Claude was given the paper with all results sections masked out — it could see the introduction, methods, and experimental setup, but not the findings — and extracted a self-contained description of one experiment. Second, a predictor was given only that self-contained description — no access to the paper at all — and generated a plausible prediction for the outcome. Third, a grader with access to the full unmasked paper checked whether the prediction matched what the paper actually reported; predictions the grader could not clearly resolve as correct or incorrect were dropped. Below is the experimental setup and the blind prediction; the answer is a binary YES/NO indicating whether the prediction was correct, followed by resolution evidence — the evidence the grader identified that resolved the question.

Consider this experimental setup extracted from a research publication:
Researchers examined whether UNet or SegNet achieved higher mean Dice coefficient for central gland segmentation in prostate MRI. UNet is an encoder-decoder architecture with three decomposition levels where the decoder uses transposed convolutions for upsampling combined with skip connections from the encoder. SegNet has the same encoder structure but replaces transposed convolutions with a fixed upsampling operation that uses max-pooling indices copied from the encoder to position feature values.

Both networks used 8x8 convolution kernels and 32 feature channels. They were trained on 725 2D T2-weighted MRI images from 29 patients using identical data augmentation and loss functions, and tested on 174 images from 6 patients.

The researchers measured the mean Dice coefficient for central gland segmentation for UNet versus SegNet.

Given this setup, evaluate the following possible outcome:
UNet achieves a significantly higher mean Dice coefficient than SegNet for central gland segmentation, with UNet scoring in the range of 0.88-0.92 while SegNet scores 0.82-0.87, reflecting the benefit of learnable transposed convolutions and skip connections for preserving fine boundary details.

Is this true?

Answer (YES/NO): NO